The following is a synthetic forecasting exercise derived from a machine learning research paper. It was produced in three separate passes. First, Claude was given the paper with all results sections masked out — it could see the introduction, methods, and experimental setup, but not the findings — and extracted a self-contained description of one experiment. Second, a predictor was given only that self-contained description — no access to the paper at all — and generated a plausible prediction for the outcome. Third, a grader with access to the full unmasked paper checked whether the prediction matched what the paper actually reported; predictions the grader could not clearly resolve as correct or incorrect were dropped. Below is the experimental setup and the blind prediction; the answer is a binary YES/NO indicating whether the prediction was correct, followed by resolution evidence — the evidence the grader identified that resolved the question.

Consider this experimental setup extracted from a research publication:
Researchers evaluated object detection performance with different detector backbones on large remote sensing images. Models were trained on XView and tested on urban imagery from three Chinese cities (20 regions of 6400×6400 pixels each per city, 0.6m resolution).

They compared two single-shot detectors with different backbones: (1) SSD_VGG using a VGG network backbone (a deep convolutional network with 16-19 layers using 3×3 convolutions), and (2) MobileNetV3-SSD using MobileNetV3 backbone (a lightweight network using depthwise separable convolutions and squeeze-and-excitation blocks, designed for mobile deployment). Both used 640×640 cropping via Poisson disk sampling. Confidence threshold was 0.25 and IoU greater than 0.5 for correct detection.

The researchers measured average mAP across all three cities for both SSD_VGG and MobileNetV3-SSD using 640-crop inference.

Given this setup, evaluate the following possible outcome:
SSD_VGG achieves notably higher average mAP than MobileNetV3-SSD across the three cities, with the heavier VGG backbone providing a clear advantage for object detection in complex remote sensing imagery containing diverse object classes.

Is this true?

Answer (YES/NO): NO